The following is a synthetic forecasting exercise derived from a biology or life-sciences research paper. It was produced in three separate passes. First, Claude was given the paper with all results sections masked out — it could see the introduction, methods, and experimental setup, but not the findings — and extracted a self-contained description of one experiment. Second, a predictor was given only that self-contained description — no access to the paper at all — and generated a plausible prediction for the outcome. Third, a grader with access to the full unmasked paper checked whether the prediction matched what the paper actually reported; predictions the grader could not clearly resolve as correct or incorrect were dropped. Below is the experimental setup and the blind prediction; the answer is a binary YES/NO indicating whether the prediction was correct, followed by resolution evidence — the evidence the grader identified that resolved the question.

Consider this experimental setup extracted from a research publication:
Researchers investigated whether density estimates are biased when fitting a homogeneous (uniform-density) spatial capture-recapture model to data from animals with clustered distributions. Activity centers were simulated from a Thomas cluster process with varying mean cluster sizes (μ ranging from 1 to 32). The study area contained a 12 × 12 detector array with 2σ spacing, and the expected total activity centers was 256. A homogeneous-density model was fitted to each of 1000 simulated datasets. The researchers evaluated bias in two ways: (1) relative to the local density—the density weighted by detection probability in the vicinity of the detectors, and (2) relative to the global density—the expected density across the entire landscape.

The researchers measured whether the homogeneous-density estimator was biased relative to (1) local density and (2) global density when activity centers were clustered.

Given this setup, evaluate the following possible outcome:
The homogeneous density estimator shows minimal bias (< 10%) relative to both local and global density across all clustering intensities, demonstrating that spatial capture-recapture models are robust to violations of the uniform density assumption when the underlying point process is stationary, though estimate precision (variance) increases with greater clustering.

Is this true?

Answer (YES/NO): NO